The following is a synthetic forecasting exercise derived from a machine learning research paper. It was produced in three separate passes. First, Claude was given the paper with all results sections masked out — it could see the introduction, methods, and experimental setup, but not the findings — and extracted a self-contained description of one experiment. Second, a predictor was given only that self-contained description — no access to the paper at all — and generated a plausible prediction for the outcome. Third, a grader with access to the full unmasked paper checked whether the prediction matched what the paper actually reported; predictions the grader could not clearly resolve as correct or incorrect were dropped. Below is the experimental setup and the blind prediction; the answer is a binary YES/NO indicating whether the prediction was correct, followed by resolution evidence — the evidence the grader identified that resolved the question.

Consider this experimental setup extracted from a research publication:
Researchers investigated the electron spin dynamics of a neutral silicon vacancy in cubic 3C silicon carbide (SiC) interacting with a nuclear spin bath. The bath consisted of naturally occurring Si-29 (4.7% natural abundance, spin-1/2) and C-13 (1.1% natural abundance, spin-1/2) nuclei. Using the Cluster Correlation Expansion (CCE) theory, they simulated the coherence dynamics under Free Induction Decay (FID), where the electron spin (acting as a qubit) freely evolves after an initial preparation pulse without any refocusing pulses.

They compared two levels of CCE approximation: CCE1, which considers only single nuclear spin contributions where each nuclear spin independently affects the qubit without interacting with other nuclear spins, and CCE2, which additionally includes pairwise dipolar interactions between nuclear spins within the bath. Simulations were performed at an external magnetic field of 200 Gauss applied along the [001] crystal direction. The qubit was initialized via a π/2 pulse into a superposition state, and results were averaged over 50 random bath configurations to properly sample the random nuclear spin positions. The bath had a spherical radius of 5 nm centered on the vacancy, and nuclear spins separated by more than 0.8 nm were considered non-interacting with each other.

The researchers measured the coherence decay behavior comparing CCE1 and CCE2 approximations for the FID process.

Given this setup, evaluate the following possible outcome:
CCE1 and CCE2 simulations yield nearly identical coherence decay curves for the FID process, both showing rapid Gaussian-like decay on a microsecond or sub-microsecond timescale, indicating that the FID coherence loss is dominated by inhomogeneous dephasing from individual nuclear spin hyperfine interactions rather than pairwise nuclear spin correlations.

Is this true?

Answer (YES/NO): YES